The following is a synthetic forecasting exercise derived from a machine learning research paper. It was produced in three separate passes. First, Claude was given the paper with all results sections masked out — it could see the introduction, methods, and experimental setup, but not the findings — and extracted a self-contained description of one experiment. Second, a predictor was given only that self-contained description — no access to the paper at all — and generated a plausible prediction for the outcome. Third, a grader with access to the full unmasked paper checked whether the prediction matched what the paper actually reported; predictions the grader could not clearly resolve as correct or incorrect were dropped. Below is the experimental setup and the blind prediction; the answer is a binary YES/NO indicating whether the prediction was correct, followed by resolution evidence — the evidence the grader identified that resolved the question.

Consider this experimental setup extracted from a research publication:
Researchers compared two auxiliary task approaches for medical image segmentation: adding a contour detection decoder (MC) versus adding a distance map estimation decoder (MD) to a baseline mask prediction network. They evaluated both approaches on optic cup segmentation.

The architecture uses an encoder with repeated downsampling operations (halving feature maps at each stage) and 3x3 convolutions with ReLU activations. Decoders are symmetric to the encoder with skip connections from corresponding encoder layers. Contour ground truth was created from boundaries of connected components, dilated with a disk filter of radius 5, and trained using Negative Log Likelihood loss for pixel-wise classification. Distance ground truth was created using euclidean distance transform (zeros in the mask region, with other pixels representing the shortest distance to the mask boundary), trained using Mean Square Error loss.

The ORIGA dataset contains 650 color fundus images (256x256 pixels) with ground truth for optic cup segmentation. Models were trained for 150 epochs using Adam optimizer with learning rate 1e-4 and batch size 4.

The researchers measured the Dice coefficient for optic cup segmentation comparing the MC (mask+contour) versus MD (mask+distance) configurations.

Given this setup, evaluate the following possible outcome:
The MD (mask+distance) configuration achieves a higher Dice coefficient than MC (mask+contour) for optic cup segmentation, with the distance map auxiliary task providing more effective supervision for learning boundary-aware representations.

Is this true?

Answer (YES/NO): YES